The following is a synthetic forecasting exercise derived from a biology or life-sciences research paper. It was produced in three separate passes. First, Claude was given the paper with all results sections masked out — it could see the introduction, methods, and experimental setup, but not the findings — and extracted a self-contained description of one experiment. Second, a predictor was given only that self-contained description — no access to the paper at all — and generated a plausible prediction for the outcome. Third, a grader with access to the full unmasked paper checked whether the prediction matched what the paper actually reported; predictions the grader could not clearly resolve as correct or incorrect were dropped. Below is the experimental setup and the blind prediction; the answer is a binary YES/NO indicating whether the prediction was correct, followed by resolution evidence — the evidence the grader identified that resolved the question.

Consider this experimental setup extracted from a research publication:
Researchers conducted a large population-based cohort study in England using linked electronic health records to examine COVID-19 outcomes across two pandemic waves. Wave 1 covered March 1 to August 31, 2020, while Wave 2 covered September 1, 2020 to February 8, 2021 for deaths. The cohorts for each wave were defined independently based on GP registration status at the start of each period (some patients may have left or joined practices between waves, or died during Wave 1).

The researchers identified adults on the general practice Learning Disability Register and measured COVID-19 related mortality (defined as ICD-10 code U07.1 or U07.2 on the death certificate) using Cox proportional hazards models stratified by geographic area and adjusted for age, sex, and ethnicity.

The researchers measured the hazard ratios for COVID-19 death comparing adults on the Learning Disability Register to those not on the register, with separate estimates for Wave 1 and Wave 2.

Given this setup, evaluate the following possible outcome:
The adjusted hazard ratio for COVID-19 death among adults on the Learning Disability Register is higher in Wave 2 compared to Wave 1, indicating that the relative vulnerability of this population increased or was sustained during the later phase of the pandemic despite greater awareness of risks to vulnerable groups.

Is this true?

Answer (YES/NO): NO